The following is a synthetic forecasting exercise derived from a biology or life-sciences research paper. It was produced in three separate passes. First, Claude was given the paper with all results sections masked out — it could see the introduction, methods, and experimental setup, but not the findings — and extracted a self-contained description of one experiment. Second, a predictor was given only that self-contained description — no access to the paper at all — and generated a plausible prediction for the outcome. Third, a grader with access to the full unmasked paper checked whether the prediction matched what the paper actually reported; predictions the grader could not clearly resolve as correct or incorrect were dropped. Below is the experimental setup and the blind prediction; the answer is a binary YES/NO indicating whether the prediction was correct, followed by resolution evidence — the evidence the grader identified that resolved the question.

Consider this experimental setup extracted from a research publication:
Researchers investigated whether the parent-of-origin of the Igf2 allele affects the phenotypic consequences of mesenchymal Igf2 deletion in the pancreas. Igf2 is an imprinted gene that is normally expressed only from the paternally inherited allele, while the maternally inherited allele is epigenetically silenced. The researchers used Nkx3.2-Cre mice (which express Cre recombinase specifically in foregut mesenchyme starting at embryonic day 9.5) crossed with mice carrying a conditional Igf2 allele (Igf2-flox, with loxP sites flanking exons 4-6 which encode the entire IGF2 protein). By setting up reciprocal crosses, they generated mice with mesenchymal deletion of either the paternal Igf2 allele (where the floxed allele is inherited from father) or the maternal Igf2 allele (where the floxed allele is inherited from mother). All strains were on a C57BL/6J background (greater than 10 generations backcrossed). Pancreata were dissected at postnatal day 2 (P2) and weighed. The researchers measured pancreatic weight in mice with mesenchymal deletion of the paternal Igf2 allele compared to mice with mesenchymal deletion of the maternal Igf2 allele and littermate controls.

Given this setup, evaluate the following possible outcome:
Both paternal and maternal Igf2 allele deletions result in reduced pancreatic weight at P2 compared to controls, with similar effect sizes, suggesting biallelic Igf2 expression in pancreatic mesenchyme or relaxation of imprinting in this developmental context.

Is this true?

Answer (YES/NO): NO